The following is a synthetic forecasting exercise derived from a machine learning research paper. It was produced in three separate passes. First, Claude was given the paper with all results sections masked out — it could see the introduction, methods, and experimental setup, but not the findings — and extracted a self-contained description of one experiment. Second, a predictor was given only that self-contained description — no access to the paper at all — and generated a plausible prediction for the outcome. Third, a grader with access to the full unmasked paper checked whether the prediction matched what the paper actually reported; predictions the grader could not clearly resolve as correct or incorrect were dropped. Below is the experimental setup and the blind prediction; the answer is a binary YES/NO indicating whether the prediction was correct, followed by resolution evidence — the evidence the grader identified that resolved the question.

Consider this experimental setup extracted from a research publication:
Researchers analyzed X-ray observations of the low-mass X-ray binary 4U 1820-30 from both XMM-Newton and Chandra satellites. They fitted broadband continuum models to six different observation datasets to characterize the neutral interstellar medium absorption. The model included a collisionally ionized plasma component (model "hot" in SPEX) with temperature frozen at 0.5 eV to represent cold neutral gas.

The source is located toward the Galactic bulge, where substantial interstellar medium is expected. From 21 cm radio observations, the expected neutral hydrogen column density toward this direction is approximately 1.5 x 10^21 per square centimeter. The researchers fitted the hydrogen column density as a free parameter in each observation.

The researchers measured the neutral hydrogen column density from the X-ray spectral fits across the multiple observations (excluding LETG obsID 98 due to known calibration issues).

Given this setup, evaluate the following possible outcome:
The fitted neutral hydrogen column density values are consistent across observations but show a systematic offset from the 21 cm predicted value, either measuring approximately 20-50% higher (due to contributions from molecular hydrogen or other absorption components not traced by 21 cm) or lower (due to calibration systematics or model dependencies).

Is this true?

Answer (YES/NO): NO